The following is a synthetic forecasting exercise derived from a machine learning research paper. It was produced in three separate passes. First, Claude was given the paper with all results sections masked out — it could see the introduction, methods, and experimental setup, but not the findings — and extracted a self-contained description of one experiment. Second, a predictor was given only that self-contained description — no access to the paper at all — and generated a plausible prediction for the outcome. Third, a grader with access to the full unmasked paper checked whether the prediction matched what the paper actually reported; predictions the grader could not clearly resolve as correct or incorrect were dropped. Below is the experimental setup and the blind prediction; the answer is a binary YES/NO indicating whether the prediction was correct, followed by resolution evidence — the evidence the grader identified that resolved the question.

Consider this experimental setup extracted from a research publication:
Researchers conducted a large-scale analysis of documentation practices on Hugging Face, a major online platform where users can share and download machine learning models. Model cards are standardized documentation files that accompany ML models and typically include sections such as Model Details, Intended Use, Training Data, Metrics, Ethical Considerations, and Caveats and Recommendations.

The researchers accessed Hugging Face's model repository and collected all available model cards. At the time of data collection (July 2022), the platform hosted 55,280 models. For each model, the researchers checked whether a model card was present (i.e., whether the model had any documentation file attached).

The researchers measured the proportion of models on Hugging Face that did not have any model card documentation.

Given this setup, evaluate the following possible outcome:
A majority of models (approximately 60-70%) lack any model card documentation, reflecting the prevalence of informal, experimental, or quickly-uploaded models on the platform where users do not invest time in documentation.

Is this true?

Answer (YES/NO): YES